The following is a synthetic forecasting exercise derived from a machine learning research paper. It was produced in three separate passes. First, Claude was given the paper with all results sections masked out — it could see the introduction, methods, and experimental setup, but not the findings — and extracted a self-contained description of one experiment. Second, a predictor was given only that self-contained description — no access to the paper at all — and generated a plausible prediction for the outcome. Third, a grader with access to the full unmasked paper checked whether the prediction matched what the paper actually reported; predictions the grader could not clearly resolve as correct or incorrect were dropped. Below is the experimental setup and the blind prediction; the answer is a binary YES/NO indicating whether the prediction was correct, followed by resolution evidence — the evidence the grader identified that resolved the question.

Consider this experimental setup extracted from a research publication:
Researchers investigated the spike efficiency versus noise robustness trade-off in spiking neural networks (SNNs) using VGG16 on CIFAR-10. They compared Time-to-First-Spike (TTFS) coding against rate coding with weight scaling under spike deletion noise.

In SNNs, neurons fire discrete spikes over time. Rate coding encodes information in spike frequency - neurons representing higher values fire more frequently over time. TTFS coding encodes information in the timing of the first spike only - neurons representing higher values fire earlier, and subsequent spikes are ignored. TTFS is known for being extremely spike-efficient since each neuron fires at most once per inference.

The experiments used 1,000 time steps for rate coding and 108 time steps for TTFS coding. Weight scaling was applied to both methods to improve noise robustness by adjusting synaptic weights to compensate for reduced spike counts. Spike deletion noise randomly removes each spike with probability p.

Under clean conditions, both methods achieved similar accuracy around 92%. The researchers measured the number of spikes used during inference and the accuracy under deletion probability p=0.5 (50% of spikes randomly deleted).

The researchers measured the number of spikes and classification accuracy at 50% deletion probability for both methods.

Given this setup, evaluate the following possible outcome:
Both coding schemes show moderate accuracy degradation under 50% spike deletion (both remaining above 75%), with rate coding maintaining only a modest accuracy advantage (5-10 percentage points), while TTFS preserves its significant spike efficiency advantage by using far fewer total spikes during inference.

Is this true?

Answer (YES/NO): NO